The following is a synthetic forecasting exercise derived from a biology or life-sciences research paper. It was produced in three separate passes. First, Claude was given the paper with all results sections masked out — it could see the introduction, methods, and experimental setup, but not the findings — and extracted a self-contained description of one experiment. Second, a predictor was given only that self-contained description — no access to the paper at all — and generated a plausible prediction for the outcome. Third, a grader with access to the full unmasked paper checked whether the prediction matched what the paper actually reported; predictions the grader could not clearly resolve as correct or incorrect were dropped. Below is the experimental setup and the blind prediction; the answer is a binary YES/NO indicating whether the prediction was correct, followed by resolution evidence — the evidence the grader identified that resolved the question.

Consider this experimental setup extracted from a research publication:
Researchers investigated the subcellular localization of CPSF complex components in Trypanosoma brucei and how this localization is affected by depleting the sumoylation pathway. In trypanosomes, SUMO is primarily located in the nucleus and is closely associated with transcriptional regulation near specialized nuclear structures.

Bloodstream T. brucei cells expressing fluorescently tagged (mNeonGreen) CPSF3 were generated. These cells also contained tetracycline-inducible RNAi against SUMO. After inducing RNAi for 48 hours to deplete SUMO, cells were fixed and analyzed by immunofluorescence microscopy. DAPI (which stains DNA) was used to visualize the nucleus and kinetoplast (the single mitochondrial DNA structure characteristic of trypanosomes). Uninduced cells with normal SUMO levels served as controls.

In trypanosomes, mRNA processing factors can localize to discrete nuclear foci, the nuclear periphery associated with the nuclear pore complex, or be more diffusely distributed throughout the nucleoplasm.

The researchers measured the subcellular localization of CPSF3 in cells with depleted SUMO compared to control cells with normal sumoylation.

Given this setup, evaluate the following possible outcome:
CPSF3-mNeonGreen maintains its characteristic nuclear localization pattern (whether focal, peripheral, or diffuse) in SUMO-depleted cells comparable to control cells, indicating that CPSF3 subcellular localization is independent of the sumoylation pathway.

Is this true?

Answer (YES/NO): NO